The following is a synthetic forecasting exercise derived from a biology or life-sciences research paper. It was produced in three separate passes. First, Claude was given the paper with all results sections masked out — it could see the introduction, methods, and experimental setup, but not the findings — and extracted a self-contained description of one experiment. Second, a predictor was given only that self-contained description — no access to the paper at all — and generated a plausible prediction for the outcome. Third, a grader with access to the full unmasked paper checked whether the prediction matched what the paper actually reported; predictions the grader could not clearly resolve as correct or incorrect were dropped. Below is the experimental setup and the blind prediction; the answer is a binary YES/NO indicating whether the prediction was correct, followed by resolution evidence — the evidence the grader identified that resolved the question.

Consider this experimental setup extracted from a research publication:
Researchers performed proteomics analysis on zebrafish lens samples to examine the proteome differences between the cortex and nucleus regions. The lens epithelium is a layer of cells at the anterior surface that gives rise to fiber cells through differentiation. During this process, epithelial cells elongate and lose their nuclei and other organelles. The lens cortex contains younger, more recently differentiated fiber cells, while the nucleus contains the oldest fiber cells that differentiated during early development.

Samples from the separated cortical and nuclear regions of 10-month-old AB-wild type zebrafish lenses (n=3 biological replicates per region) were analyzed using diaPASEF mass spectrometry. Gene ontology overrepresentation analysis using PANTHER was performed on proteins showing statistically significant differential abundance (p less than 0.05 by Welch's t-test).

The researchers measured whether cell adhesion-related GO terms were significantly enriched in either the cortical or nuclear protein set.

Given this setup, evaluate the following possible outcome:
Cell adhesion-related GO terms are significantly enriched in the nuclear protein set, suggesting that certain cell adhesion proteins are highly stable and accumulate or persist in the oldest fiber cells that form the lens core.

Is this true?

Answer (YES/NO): YES